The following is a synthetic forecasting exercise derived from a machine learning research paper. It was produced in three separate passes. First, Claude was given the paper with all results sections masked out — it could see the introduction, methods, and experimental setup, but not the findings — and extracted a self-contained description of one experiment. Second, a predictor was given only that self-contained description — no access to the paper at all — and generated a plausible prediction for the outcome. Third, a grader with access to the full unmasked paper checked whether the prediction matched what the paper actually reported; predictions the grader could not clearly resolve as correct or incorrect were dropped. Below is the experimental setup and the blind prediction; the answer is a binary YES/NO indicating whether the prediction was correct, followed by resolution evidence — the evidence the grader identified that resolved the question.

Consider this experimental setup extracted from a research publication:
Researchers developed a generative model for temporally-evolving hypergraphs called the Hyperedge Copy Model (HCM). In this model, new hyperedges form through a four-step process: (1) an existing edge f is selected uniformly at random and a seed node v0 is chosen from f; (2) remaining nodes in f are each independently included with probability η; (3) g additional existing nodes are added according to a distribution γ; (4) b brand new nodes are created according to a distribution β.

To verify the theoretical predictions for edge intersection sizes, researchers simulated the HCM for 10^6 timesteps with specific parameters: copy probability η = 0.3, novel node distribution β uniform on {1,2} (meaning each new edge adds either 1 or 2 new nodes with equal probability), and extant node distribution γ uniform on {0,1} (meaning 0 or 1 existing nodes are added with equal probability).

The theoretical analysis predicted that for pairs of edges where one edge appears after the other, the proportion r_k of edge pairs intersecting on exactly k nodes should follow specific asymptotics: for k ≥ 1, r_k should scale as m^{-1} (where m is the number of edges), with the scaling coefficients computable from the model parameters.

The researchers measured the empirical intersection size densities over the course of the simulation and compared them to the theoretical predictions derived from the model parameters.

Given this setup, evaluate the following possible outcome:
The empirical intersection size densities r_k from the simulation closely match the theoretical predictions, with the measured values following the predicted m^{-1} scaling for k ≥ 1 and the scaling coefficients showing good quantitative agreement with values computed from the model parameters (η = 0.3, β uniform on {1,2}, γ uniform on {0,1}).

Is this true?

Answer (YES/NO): YES